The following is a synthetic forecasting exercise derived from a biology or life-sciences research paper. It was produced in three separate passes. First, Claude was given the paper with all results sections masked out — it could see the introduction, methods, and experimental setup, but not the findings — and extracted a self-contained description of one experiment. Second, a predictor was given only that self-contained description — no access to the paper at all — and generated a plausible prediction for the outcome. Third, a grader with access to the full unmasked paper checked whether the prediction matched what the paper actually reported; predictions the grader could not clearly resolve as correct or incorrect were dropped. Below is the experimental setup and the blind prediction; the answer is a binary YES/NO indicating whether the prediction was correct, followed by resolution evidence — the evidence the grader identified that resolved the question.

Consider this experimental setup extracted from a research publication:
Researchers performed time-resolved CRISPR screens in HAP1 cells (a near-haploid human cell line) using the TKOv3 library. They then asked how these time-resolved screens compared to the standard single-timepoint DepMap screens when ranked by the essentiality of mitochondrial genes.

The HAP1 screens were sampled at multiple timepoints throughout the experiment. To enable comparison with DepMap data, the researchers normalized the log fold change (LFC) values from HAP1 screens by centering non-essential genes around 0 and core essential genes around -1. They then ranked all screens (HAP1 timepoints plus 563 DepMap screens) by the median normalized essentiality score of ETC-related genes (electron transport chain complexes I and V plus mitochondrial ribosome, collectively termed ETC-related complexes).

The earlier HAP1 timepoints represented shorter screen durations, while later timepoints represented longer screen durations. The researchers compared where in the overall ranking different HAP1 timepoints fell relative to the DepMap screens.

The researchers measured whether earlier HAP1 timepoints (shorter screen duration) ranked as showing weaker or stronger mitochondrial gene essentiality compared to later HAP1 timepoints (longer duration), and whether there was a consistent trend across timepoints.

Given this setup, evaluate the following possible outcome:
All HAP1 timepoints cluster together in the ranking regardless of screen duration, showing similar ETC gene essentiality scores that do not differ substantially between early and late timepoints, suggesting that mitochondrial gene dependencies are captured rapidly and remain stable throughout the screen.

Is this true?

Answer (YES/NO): NO